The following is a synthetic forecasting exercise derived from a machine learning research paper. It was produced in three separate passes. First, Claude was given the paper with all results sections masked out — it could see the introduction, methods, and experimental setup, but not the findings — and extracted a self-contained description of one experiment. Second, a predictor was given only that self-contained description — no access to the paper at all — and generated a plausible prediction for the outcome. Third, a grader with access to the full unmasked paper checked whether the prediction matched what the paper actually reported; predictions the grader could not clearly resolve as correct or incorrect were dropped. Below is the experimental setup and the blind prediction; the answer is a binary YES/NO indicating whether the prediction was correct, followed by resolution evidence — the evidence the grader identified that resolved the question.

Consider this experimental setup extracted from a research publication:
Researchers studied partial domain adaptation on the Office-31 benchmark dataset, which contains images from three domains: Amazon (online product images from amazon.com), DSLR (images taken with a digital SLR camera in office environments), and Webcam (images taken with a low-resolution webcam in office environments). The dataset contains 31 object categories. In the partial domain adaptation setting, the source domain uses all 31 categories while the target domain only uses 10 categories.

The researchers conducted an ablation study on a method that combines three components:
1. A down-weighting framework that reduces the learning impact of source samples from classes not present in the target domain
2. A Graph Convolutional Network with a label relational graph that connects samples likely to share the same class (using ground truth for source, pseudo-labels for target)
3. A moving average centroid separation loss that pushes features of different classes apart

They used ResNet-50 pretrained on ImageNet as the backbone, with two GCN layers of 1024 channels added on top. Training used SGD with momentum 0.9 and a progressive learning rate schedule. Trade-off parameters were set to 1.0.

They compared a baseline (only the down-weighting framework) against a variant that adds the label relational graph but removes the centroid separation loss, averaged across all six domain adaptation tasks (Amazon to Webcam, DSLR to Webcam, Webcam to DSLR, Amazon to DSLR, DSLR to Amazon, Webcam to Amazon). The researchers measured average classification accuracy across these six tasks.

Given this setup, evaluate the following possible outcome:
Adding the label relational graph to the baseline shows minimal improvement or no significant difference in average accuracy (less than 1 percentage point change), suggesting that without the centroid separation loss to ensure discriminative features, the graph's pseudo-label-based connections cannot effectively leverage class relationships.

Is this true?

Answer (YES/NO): NO